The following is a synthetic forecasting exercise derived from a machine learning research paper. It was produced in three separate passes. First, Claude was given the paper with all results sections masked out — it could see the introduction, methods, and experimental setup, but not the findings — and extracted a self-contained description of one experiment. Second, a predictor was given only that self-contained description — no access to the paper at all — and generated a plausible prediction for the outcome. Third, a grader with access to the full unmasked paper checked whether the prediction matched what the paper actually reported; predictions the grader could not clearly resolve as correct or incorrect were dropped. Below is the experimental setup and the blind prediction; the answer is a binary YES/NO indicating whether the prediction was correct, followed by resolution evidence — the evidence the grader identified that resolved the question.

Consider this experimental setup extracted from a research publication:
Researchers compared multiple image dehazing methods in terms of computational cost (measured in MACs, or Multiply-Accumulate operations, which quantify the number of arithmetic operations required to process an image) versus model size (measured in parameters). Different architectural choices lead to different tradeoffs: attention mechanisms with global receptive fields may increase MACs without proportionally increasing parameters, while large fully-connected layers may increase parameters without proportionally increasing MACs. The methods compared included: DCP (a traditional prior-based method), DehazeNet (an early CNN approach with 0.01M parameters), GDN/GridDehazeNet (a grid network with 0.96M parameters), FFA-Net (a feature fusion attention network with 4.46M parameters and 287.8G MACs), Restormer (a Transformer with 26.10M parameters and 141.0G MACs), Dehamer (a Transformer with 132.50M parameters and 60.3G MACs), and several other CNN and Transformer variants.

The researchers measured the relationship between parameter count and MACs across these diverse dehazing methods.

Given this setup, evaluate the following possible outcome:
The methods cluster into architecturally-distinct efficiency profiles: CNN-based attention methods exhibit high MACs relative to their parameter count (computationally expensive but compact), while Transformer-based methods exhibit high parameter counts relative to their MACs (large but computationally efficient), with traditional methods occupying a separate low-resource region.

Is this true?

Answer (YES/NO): NO